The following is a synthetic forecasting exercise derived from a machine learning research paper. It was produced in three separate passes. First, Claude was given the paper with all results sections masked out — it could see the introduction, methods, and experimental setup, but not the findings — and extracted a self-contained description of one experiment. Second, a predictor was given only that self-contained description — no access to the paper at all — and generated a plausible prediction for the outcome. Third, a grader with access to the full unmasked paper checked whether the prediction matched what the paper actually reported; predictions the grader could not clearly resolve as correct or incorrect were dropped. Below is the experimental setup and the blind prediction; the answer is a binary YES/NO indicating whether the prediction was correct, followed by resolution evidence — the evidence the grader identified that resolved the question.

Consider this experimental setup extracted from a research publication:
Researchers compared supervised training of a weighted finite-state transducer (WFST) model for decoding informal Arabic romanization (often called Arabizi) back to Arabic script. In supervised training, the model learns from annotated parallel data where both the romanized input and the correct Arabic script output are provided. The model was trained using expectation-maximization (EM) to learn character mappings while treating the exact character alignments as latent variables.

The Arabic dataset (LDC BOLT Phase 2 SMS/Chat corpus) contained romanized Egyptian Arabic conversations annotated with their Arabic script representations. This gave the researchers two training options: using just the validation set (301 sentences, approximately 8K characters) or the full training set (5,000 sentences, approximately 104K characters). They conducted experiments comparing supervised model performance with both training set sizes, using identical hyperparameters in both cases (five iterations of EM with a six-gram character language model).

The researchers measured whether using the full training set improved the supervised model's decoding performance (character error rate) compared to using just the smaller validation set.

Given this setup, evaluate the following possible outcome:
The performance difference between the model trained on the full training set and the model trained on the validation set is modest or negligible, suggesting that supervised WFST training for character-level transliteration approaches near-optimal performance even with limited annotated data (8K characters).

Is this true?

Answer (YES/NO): YES